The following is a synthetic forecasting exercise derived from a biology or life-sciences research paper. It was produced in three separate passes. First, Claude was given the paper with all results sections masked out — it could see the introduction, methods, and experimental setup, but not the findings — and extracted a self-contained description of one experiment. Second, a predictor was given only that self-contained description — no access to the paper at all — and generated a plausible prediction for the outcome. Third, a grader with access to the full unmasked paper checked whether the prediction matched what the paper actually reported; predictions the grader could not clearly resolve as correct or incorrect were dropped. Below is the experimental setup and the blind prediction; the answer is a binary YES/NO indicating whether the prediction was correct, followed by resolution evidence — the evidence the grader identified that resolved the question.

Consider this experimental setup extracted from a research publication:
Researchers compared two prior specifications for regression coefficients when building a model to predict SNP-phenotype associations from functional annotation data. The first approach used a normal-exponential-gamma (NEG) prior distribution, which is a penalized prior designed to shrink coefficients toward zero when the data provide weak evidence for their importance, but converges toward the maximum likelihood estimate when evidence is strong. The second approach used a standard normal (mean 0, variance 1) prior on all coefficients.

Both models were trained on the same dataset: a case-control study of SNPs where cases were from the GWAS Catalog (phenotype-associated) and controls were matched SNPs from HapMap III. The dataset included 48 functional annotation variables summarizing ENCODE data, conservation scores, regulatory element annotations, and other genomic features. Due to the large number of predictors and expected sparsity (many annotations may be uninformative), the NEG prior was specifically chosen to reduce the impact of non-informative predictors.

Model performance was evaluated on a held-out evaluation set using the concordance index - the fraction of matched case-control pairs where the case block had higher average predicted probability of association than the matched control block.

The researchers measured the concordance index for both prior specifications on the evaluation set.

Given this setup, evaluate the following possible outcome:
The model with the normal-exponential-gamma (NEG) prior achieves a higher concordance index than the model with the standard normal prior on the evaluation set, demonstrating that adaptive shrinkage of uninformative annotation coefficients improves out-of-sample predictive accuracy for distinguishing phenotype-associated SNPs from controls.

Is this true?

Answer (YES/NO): NO